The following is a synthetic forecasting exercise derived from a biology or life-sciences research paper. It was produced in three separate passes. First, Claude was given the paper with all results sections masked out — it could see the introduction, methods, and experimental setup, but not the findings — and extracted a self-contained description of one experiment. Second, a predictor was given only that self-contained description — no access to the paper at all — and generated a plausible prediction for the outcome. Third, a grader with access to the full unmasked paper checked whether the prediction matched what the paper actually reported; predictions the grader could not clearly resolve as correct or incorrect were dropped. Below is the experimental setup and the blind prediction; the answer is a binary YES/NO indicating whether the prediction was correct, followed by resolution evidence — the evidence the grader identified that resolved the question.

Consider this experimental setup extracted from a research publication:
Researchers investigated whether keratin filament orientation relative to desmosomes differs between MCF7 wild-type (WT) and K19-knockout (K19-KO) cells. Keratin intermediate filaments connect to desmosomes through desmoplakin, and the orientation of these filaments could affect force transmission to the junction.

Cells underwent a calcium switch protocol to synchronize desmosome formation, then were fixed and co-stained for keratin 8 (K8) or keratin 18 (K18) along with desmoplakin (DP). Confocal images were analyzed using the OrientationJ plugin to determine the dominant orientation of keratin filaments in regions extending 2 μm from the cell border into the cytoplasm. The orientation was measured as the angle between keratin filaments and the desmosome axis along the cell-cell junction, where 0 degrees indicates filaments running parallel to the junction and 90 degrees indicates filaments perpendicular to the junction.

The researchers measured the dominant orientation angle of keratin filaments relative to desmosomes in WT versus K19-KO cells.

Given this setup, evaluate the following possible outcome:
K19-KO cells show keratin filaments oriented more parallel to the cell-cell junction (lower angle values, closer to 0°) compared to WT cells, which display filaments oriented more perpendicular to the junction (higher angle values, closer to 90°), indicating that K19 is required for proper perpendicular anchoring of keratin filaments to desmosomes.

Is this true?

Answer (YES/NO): YES